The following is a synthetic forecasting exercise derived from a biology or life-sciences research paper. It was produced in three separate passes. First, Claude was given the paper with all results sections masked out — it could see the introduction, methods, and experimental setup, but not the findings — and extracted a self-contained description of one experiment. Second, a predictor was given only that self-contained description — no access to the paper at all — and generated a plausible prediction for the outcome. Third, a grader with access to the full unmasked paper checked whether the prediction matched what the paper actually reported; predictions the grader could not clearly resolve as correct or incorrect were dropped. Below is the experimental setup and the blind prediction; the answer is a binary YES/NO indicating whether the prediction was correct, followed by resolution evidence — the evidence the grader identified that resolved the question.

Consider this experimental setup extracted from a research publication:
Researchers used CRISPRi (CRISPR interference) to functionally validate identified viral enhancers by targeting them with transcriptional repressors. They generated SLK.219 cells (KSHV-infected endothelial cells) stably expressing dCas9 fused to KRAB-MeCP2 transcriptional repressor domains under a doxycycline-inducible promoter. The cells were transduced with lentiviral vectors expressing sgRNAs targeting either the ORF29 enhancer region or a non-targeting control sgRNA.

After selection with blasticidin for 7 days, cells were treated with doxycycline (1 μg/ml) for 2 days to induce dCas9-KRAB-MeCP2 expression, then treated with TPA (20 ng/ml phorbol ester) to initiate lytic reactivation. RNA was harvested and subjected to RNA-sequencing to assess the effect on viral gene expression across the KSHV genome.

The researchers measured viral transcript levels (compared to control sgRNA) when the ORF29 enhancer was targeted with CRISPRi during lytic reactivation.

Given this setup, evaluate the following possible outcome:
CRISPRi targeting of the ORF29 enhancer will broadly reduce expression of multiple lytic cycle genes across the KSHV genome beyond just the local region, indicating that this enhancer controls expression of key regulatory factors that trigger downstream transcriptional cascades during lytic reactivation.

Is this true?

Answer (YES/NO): NO